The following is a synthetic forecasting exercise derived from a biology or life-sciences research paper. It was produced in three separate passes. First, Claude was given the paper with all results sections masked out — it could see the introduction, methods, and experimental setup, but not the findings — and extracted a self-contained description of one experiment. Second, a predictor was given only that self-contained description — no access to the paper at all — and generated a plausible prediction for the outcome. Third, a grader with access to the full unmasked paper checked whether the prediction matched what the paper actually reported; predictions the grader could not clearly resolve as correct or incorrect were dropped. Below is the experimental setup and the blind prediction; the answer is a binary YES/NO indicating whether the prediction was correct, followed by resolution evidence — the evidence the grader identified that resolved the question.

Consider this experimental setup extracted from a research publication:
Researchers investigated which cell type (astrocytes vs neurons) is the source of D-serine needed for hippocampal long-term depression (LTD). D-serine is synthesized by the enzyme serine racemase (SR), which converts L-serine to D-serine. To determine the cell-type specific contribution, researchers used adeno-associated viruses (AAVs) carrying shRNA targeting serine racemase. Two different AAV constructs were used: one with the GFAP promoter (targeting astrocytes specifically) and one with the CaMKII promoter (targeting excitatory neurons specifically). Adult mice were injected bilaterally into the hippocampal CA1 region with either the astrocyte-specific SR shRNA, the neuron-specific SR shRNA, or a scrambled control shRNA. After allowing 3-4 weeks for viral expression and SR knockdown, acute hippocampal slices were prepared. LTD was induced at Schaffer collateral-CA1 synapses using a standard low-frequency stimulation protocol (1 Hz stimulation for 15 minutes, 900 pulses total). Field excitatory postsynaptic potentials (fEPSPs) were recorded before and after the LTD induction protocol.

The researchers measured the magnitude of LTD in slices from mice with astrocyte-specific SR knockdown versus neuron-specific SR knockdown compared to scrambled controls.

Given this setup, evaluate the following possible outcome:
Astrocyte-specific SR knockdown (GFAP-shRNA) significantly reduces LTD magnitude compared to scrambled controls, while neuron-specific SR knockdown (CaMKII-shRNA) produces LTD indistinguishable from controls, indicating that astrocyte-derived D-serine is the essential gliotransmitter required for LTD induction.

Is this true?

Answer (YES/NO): YES